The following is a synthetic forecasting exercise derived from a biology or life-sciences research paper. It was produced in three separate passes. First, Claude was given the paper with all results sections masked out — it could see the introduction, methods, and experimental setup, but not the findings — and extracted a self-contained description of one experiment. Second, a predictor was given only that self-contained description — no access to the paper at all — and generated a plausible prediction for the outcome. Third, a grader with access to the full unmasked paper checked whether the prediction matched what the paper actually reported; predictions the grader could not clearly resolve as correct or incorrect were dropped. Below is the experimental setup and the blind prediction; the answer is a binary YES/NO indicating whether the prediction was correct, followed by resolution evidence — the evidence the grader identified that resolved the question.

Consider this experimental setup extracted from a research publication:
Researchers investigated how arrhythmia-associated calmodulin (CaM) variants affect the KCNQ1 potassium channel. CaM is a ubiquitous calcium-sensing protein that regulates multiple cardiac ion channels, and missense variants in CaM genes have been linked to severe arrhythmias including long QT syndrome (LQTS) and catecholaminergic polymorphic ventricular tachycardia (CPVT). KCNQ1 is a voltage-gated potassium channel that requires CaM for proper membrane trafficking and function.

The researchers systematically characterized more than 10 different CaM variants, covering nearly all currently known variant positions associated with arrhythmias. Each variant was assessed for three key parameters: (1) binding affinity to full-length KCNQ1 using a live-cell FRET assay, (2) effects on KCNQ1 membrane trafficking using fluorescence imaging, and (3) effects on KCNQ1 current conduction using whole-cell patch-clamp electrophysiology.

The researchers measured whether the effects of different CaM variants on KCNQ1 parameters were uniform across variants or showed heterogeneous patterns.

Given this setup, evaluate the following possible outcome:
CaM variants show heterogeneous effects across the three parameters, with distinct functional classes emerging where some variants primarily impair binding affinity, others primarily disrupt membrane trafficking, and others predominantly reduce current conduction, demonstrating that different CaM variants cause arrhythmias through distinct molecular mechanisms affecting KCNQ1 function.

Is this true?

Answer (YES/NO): YES